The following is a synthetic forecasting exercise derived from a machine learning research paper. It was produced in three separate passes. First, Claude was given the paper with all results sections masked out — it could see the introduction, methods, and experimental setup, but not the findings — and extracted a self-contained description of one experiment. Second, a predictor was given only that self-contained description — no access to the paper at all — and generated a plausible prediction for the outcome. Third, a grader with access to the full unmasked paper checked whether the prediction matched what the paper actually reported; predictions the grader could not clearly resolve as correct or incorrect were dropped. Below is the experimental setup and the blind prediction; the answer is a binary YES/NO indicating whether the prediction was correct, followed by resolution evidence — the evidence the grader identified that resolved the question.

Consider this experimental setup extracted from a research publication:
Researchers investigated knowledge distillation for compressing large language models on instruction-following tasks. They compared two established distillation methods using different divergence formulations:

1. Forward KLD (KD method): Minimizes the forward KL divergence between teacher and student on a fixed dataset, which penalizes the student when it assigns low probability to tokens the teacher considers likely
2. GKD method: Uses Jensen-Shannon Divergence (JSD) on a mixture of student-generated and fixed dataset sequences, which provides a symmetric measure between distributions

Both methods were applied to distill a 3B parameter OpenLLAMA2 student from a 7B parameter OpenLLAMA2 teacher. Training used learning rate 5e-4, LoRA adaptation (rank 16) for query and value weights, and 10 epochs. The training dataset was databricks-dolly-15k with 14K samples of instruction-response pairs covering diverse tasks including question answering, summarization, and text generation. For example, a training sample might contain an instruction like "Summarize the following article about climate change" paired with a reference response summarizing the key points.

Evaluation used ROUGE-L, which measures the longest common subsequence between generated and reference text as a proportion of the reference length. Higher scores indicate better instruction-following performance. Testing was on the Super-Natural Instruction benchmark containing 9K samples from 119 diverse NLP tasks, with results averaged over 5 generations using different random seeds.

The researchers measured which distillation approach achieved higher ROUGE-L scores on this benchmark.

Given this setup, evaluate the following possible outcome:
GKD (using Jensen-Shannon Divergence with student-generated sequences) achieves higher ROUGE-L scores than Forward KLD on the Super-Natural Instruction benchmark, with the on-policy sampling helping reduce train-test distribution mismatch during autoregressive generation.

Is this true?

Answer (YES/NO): YES